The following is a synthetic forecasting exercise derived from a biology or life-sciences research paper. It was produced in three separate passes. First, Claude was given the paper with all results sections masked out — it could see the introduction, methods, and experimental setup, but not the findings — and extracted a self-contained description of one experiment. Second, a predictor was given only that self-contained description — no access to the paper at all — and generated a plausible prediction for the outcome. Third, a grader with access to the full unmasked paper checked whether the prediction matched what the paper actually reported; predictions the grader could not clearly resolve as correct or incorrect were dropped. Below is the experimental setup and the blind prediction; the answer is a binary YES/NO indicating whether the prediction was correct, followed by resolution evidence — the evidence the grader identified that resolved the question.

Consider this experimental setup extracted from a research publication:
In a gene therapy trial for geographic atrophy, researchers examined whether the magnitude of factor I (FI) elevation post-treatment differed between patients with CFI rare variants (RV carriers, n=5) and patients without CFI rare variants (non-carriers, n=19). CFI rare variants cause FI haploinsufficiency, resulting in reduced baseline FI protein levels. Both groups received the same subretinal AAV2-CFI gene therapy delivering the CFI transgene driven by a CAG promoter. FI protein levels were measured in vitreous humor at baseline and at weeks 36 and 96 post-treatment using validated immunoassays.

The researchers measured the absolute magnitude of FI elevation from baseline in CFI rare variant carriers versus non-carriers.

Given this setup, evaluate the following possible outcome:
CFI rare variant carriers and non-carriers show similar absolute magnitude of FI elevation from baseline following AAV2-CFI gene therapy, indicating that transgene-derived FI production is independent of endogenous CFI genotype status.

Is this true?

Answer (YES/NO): YES